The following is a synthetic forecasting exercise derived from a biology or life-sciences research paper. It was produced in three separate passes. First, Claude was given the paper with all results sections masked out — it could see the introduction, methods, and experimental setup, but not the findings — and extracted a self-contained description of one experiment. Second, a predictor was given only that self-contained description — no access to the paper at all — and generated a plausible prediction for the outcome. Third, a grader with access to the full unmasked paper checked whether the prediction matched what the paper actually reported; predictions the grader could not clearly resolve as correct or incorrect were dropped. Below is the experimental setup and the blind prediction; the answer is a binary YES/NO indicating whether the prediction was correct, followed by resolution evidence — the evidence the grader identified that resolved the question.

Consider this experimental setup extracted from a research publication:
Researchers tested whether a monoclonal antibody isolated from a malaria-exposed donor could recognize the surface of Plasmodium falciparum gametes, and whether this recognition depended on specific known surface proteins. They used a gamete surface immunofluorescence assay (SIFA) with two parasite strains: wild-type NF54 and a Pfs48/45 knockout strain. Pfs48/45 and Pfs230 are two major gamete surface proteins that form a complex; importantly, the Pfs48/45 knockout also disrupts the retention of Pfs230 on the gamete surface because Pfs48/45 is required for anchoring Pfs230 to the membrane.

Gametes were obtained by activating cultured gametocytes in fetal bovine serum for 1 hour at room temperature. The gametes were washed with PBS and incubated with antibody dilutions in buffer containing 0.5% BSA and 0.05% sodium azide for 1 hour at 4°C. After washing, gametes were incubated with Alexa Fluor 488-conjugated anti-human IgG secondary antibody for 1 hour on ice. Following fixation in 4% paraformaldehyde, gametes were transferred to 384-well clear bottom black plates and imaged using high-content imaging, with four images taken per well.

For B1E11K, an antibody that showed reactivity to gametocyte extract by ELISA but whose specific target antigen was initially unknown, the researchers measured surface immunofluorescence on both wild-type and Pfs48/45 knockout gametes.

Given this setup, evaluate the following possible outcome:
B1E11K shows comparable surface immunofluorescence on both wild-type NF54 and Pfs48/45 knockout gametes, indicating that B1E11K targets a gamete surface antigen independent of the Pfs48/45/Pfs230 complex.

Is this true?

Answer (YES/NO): YES